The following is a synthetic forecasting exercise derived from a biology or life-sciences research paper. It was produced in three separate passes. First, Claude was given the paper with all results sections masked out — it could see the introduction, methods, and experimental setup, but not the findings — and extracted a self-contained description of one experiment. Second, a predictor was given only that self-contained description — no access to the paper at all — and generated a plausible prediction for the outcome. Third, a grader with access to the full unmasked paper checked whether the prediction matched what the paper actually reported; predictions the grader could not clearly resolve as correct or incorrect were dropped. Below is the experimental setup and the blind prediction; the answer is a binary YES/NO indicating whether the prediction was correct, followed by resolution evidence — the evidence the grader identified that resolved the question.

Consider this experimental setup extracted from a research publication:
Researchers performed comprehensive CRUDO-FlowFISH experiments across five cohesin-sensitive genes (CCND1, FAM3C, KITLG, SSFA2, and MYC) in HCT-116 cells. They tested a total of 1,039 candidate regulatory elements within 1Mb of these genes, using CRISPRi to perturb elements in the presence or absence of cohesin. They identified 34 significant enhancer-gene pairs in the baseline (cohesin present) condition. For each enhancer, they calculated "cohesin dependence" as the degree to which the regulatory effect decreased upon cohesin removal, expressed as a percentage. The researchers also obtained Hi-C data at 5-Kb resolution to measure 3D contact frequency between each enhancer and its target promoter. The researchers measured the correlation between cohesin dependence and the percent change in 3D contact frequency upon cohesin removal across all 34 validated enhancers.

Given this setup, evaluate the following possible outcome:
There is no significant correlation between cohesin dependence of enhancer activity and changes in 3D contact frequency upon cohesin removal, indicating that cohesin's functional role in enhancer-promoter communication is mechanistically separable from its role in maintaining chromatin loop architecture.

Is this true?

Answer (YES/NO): NO